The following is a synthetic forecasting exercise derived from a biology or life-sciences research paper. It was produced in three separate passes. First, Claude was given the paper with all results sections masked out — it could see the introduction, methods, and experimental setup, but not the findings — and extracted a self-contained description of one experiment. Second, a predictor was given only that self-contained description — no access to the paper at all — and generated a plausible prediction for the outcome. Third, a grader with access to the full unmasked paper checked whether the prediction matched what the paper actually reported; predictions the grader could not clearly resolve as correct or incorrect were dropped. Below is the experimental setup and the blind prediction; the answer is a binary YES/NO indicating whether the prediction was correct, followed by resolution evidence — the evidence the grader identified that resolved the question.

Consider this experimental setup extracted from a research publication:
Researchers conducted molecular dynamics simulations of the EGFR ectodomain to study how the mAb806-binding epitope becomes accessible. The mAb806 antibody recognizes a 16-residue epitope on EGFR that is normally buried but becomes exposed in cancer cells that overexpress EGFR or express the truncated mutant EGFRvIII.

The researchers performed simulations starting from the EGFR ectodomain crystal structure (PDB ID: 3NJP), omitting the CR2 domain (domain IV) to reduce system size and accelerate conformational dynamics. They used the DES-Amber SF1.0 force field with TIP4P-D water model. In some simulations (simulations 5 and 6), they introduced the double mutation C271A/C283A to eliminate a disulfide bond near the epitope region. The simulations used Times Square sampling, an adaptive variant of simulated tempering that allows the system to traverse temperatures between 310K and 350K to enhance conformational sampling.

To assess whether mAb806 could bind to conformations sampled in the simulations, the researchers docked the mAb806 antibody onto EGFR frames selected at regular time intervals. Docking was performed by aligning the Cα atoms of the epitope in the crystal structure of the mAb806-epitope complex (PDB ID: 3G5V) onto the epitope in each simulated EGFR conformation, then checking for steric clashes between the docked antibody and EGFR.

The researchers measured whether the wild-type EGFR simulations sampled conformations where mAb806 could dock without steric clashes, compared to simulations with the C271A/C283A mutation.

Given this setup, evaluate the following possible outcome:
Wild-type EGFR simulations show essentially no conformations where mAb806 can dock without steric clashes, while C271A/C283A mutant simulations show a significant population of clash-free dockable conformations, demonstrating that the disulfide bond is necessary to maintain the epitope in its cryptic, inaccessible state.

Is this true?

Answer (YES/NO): NO